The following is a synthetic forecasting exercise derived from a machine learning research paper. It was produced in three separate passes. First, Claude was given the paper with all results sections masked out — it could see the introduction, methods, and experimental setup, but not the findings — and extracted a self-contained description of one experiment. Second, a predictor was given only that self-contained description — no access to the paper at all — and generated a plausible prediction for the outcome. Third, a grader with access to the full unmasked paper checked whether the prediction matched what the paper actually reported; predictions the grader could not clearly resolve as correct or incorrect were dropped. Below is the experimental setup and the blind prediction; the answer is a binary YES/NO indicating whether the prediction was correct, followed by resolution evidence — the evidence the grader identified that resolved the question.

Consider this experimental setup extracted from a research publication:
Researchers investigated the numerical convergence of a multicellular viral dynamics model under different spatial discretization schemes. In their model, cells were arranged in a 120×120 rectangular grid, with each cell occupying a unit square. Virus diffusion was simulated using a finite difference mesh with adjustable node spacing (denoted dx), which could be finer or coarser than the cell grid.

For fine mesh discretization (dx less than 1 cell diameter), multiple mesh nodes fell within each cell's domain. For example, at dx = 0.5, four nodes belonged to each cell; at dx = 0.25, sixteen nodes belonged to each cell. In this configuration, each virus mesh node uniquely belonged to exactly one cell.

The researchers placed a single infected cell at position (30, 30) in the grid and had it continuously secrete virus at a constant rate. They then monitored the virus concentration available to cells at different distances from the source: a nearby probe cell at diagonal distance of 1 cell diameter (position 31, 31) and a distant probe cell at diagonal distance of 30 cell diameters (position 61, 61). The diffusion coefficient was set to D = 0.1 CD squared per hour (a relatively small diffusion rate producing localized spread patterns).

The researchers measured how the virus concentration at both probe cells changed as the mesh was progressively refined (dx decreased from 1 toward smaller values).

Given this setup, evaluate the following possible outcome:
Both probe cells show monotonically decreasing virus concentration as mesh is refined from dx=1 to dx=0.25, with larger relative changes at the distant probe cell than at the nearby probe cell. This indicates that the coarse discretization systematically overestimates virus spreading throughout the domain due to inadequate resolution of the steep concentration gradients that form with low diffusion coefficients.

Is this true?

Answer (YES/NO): NO